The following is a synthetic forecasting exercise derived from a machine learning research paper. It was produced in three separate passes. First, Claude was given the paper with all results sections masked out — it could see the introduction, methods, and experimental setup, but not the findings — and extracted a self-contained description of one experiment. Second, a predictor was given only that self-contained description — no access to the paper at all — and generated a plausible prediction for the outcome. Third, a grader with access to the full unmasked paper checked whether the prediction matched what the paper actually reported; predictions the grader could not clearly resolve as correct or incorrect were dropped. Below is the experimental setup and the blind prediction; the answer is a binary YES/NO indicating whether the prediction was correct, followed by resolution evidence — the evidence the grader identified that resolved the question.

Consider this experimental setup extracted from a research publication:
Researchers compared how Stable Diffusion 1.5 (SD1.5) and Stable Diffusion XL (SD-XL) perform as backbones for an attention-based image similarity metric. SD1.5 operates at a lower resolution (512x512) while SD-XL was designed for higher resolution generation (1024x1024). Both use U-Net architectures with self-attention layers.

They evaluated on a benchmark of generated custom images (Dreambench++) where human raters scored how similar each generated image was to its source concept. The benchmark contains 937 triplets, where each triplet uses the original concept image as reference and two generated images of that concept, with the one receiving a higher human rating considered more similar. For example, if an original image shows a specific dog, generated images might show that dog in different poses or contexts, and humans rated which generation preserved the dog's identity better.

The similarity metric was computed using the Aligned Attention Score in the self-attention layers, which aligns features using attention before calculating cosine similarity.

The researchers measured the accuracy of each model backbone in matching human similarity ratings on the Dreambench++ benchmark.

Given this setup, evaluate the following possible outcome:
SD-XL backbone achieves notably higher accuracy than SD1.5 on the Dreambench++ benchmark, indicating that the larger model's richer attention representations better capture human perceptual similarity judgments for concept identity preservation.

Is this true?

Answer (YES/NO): NO